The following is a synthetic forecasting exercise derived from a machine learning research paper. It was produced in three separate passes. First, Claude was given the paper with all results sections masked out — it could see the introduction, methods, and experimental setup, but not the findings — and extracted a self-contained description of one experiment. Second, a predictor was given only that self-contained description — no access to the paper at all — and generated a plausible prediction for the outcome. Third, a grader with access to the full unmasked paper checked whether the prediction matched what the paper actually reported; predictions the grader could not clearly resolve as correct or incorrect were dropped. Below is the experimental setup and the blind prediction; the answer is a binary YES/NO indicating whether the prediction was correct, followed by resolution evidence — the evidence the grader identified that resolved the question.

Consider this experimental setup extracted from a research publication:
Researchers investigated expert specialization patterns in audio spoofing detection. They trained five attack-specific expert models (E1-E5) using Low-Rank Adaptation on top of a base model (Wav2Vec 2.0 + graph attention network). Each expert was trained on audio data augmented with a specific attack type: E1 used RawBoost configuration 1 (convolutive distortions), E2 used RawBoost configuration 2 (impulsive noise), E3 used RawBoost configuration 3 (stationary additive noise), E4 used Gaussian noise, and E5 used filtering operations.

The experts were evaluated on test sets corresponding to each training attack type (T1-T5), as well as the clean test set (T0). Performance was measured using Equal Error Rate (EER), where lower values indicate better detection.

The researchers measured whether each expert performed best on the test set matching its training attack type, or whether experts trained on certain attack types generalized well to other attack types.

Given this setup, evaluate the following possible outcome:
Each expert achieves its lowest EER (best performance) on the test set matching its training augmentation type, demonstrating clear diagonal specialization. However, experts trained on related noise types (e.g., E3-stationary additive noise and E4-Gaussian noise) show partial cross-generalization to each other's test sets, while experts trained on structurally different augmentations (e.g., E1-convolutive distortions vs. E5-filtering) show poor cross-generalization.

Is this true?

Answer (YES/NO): NO